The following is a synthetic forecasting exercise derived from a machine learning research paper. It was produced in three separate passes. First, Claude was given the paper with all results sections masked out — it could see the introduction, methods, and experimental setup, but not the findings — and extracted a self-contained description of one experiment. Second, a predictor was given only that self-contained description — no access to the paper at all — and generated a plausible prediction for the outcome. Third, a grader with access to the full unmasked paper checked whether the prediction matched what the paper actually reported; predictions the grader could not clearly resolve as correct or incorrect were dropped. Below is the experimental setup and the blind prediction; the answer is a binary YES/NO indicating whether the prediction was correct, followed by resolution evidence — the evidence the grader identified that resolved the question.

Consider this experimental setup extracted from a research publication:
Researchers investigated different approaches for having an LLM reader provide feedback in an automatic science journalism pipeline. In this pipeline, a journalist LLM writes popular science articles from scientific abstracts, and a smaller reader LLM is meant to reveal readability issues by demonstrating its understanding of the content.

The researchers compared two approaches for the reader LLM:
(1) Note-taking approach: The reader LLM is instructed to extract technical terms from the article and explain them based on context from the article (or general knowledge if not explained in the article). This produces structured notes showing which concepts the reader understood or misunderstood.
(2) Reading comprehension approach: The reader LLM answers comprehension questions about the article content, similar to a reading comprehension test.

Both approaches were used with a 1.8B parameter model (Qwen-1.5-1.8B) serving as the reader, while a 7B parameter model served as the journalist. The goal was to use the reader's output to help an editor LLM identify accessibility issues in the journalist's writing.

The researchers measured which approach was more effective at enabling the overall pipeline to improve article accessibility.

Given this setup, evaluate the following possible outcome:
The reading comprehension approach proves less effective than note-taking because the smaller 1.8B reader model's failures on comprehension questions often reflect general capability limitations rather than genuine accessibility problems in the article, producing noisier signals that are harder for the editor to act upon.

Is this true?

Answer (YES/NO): NO